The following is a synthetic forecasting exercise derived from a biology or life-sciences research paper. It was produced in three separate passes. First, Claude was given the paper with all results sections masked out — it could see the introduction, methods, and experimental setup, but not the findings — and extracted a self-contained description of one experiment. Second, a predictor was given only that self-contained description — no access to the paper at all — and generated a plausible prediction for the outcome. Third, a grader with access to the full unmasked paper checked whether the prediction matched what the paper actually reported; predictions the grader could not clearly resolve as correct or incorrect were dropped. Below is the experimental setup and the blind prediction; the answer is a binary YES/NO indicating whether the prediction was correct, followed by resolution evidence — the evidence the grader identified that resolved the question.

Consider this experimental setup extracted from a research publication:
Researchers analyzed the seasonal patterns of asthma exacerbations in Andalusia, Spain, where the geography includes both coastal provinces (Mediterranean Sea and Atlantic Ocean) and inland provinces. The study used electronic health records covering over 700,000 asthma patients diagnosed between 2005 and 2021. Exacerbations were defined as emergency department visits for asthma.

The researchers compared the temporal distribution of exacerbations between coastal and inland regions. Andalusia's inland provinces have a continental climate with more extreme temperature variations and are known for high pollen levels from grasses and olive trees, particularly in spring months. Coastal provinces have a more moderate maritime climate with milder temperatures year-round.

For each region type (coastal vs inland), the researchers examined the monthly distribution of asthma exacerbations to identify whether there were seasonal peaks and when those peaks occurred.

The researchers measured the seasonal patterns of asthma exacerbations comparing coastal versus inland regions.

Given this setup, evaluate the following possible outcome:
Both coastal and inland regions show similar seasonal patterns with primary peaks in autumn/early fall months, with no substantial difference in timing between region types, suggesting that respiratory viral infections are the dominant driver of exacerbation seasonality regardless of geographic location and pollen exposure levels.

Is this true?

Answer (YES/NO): NO